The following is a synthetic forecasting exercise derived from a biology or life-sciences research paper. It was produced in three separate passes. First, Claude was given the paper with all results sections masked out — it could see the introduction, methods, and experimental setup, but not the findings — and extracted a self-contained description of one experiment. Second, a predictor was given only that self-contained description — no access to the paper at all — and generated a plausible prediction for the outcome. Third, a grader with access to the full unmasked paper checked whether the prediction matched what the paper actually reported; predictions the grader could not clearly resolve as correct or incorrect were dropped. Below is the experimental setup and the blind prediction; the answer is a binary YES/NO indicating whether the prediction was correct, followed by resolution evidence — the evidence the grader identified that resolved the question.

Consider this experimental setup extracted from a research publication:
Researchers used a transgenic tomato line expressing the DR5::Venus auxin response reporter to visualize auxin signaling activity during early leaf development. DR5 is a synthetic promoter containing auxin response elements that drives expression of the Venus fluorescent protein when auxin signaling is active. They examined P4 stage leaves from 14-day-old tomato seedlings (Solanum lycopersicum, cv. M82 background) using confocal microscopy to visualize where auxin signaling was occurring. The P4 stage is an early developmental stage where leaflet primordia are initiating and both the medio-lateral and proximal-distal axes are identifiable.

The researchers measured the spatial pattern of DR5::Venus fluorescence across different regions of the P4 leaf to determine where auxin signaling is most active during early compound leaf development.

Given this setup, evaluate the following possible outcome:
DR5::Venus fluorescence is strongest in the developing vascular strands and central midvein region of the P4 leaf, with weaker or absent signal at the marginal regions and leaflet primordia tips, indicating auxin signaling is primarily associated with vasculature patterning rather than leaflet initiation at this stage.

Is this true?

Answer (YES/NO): NO